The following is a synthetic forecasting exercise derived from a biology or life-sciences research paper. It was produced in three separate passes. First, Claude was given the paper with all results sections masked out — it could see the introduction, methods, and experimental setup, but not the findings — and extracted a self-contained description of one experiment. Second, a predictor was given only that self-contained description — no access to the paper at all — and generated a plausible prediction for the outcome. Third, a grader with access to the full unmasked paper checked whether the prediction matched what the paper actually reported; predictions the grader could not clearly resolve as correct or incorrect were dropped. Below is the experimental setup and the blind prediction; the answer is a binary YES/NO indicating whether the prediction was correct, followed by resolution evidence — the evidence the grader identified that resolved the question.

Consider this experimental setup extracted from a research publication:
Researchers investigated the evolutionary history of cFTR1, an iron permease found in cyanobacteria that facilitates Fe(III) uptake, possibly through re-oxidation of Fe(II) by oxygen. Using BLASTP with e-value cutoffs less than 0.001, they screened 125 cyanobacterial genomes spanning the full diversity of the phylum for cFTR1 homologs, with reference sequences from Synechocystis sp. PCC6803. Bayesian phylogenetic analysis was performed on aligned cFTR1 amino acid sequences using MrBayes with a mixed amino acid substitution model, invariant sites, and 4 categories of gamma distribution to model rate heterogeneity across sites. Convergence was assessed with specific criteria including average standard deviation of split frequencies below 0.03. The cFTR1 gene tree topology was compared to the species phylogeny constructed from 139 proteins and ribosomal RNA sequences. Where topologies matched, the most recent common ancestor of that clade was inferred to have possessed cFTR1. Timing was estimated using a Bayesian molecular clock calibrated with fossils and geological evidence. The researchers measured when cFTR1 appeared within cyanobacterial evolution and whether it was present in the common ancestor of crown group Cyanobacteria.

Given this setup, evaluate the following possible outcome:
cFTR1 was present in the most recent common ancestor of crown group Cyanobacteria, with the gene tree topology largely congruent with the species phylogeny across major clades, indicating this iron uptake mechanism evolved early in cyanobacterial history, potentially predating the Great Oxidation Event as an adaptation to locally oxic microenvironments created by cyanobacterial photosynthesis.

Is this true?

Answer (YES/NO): NO